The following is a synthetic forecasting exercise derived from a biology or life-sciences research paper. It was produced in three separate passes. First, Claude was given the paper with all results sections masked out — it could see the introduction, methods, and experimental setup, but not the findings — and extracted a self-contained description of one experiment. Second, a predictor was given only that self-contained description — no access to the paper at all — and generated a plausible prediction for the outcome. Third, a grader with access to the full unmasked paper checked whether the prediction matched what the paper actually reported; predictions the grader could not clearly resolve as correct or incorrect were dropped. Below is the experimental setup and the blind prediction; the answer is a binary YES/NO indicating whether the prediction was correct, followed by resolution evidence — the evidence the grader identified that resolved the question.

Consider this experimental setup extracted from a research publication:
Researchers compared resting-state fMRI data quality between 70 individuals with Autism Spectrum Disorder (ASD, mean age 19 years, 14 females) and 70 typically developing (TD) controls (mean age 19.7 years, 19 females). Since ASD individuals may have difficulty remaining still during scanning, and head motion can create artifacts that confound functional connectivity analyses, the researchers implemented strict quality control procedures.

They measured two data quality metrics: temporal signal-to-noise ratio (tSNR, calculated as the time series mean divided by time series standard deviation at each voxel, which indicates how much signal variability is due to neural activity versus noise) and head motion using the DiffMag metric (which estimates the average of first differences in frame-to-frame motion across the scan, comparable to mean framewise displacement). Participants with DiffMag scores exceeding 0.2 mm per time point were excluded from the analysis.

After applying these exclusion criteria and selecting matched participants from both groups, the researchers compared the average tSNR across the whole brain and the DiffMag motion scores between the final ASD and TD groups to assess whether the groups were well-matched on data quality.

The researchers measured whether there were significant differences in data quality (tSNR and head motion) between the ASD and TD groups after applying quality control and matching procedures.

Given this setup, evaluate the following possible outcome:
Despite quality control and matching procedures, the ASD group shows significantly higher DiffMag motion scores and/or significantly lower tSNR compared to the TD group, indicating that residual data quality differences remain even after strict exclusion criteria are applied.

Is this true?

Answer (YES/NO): NO